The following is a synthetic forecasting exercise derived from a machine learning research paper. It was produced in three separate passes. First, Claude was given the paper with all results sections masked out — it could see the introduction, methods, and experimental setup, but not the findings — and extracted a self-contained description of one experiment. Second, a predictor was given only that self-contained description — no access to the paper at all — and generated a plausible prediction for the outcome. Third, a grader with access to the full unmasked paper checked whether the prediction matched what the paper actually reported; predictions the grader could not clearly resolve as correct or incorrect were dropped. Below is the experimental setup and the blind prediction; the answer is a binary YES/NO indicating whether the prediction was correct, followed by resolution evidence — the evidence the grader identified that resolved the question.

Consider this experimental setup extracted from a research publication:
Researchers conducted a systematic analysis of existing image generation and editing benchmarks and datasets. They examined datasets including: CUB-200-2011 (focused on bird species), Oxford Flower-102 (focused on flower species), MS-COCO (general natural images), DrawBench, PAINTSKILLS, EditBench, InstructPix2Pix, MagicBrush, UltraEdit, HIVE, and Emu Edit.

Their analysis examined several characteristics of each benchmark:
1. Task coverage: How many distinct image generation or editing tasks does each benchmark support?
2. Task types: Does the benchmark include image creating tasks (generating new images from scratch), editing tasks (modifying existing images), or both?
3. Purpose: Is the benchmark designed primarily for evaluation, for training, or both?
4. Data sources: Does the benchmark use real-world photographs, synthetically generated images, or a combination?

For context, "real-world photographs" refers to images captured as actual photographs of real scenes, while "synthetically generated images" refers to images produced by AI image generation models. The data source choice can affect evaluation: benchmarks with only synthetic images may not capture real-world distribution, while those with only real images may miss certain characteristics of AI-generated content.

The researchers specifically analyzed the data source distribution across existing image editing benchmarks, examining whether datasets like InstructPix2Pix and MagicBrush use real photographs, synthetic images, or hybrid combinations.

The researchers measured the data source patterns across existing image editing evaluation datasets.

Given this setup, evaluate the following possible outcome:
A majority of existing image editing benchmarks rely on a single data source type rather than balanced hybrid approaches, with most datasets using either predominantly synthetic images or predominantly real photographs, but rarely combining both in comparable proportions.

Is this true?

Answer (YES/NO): YES